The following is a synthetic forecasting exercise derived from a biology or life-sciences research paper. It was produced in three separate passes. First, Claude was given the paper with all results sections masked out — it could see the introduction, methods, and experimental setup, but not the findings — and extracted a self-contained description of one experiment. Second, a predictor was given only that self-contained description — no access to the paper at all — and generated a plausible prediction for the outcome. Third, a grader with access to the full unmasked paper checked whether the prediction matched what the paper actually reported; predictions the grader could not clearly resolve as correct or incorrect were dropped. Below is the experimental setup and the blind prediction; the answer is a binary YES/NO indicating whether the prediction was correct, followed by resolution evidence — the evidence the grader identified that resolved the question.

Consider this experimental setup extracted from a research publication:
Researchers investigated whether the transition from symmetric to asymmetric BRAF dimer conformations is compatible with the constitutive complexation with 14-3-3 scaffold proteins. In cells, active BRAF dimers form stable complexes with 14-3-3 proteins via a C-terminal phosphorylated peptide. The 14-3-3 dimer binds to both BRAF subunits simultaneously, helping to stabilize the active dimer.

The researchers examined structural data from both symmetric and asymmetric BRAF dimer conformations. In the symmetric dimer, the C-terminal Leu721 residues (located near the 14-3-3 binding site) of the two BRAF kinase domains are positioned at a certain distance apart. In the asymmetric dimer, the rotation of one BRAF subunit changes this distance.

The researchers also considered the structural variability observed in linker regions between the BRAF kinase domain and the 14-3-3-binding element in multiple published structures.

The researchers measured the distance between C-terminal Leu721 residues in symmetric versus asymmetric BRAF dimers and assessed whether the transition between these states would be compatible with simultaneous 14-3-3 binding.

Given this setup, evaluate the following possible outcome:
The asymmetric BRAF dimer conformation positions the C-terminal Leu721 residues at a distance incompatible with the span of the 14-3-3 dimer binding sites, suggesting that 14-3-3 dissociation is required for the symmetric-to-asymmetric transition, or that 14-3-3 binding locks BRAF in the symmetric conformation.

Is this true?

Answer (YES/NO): NO